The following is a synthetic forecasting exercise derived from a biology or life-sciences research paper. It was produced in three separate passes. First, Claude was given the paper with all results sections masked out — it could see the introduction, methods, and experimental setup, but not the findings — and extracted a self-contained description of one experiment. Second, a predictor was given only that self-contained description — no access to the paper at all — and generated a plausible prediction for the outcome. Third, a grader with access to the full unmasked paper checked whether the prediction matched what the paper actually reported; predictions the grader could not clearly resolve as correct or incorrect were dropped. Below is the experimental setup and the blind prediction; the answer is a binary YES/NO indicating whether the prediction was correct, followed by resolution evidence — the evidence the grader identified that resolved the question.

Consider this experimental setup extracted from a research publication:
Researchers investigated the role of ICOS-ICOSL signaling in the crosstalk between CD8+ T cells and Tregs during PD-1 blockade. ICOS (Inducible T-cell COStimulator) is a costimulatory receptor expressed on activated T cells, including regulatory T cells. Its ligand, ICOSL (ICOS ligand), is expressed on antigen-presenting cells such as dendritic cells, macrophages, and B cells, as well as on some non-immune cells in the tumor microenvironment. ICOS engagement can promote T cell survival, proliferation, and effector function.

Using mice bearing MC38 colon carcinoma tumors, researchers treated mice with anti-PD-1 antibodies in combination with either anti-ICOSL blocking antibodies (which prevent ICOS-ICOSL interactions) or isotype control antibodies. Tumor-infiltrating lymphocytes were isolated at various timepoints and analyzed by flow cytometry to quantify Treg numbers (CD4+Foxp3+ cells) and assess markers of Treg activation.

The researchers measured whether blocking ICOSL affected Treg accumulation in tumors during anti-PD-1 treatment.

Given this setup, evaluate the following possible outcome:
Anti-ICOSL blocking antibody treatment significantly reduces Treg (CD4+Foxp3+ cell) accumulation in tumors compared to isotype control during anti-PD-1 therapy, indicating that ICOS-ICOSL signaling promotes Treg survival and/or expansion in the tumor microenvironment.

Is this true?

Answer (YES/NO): YES